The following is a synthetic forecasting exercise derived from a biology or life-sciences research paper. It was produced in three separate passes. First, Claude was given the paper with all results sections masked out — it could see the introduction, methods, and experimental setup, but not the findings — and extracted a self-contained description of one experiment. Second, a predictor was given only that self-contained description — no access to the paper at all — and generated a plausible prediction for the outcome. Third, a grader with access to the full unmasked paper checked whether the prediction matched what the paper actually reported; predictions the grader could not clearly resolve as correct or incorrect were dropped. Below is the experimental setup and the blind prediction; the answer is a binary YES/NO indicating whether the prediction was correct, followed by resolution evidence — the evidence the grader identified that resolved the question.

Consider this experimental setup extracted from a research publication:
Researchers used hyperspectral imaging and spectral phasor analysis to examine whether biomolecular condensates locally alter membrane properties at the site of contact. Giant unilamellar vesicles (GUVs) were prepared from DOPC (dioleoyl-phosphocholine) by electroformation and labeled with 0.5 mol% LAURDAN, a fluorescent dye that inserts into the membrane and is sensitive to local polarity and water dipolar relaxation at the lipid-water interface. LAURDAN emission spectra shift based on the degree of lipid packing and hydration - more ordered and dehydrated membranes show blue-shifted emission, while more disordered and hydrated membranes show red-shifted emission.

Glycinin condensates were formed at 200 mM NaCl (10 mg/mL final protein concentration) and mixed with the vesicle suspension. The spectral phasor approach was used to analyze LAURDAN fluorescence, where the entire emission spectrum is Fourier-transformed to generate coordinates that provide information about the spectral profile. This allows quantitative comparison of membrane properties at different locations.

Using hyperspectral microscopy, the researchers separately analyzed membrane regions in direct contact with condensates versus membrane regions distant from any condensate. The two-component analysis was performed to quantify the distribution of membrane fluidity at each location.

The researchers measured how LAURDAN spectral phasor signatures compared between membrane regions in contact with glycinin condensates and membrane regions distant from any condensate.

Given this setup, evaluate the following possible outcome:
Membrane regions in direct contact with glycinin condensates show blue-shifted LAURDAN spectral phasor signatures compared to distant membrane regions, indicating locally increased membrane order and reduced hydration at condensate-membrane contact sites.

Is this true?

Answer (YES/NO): YES